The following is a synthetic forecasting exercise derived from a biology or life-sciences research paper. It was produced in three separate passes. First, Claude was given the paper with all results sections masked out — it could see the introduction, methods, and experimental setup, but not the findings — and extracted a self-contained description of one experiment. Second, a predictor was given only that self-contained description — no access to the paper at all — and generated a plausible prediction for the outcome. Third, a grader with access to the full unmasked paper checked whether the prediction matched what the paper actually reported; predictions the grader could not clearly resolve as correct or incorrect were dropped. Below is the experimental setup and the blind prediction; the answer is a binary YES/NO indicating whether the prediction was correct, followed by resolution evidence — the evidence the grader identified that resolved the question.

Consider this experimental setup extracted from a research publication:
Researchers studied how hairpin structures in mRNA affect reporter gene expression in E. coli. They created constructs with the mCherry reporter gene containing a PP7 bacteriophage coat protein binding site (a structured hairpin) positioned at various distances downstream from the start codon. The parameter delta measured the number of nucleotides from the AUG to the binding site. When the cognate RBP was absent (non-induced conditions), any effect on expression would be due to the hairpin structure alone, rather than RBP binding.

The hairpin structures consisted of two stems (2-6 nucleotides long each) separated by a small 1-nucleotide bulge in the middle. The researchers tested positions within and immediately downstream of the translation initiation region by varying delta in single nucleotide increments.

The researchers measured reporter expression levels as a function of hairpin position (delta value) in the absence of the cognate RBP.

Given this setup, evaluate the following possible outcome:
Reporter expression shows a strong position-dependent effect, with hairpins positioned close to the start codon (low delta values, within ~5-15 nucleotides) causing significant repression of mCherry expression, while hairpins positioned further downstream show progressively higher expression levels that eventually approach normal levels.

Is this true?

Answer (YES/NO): NO